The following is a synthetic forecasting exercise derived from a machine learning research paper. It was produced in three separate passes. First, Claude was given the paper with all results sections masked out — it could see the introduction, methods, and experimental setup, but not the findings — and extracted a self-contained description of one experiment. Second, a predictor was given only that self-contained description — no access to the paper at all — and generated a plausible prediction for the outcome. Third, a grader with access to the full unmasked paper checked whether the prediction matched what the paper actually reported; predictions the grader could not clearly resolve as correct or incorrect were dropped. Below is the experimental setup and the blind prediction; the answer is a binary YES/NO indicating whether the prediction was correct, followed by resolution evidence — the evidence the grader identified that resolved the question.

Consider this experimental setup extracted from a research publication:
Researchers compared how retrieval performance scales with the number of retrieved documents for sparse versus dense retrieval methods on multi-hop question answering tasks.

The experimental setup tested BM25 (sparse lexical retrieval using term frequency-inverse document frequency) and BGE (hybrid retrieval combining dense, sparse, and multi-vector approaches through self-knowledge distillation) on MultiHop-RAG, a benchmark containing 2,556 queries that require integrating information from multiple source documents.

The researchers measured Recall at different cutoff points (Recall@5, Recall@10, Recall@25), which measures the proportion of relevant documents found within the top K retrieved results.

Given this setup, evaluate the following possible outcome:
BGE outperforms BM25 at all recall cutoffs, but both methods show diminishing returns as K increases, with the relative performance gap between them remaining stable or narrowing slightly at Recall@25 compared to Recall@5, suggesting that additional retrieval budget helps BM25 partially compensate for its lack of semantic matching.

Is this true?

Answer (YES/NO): NO